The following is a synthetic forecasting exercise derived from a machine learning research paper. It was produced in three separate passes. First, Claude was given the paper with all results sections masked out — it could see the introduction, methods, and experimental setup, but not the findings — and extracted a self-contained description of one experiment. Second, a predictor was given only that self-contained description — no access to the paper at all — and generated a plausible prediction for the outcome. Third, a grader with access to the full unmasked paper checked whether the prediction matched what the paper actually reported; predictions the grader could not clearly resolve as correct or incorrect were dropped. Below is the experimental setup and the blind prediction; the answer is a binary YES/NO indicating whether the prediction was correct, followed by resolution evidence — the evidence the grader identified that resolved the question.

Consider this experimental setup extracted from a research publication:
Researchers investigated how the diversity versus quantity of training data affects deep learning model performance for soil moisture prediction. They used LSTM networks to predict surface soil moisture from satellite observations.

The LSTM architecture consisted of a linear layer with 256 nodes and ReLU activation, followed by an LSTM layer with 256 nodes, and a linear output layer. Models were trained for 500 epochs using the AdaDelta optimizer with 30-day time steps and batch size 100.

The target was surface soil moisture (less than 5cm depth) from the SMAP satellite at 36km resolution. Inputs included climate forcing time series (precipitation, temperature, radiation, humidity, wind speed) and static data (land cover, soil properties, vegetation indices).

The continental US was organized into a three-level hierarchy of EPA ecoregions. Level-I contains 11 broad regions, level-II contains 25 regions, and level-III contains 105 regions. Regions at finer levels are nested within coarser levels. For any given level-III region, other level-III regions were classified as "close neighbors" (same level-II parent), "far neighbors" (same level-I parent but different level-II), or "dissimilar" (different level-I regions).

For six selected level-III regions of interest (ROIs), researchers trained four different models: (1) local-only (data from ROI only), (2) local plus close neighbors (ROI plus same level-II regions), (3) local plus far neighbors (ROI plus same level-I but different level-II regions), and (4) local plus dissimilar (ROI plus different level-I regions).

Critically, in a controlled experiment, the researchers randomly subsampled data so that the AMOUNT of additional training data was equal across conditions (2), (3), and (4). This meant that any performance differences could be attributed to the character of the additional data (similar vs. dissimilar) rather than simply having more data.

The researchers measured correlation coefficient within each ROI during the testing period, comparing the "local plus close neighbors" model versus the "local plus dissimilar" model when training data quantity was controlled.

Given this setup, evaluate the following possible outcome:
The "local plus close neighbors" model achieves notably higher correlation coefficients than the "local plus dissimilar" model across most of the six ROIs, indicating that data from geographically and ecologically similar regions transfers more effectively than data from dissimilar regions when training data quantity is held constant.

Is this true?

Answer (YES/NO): NO